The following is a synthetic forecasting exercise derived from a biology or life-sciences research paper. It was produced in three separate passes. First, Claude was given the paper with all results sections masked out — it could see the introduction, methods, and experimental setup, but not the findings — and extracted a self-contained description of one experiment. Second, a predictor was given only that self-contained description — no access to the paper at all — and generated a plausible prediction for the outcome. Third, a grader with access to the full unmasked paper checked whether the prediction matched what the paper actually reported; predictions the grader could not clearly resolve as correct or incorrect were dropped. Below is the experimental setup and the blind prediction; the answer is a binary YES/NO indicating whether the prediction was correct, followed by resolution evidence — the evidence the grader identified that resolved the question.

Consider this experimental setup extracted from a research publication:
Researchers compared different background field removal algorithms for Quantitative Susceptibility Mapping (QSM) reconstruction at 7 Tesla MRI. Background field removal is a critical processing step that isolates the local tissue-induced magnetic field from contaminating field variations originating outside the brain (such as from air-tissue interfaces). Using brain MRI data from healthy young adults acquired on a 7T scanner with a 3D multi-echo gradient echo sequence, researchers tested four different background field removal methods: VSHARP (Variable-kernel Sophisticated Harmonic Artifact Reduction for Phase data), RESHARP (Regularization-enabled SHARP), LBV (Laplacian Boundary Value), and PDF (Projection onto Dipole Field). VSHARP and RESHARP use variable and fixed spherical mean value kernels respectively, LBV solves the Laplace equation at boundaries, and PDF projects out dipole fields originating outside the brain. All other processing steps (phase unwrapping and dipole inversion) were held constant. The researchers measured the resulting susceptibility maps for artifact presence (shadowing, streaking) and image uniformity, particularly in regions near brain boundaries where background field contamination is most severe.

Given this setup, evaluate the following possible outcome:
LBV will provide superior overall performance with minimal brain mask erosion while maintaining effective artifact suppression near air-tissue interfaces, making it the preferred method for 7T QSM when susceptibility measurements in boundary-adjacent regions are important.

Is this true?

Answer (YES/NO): NO